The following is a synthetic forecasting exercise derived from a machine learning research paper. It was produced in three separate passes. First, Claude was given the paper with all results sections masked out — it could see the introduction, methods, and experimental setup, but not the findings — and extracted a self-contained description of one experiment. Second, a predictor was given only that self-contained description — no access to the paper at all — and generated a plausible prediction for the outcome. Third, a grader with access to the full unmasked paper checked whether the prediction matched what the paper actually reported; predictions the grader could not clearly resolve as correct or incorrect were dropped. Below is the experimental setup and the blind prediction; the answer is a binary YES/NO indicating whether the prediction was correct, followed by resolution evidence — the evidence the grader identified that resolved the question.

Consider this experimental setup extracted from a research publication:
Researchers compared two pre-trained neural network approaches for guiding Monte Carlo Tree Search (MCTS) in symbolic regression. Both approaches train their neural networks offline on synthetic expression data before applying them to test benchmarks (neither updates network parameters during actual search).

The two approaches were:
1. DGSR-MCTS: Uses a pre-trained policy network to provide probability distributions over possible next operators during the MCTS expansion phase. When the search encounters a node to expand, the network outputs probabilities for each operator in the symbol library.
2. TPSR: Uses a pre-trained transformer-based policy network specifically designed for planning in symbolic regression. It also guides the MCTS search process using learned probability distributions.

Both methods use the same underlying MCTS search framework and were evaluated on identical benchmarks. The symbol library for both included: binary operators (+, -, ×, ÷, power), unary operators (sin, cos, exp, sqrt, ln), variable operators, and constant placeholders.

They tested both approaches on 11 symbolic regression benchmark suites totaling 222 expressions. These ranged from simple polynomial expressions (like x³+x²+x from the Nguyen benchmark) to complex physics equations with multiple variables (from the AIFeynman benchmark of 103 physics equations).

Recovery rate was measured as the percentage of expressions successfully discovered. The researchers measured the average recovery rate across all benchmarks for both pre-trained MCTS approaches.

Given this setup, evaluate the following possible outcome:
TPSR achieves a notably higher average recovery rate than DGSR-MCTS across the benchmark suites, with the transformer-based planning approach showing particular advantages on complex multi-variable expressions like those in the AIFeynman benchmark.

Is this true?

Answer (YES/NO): NO